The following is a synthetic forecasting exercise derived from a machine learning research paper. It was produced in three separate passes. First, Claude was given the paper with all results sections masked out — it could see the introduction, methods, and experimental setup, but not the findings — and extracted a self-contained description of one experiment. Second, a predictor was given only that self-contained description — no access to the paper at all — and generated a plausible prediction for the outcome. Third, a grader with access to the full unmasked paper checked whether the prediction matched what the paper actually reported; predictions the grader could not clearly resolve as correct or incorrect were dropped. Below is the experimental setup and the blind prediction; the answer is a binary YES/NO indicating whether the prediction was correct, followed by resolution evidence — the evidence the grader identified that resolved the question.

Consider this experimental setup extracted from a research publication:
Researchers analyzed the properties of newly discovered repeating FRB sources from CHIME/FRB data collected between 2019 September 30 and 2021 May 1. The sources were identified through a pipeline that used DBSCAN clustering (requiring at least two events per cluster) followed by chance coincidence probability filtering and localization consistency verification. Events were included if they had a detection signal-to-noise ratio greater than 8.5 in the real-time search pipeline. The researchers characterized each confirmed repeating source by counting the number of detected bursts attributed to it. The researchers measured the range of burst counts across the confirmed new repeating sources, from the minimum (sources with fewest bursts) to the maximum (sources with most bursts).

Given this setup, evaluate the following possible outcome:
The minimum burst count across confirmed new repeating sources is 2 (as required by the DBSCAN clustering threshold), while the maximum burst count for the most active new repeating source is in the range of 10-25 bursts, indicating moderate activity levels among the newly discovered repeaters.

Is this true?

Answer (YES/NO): YES